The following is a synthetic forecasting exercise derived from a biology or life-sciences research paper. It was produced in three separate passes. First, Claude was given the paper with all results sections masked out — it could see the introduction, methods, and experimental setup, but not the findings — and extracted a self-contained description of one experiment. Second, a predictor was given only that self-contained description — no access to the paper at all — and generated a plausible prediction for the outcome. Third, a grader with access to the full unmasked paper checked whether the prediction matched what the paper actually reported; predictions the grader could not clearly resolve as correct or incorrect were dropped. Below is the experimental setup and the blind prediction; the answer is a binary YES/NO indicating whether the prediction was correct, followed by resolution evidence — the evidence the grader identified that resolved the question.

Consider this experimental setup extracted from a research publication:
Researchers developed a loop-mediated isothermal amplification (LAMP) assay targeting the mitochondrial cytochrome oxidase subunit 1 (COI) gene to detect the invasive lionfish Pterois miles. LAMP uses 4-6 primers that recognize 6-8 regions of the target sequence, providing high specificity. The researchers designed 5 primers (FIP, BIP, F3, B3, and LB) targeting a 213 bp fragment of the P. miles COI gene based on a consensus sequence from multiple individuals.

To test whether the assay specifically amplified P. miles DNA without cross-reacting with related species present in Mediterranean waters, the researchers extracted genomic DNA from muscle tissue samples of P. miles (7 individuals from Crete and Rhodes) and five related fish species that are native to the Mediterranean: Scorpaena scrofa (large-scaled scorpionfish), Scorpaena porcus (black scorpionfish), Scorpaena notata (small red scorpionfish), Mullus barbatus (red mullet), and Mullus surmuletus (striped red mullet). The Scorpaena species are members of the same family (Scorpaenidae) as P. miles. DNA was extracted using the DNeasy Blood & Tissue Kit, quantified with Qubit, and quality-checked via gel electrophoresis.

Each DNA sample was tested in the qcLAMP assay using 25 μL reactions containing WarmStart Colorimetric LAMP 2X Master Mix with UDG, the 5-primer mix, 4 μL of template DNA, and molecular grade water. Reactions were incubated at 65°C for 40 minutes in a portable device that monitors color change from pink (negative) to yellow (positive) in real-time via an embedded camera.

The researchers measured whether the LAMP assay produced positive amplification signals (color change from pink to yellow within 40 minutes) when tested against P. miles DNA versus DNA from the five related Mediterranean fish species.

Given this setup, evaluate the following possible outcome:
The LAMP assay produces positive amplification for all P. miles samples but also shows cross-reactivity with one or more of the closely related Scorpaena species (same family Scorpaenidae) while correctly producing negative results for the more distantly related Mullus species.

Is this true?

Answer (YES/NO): NO